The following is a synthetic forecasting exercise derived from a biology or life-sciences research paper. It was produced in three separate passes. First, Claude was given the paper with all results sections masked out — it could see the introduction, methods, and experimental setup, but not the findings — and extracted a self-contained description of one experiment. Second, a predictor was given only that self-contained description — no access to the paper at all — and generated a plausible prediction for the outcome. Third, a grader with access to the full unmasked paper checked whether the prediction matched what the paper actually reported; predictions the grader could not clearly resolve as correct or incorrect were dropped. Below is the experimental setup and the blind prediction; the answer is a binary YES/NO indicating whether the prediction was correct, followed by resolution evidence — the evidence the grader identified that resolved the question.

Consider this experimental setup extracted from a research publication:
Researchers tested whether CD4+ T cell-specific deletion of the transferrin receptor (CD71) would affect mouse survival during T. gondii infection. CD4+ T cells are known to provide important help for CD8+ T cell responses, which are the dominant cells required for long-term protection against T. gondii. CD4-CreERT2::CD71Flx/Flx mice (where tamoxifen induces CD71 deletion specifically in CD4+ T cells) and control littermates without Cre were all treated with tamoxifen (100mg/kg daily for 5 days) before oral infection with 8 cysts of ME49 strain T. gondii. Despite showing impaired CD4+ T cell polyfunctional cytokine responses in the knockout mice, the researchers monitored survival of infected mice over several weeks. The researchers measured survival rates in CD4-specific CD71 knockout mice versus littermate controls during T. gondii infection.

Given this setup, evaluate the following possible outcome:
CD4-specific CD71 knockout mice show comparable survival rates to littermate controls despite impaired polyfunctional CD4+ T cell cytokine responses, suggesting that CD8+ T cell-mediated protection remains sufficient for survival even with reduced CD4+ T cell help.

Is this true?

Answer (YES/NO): YES